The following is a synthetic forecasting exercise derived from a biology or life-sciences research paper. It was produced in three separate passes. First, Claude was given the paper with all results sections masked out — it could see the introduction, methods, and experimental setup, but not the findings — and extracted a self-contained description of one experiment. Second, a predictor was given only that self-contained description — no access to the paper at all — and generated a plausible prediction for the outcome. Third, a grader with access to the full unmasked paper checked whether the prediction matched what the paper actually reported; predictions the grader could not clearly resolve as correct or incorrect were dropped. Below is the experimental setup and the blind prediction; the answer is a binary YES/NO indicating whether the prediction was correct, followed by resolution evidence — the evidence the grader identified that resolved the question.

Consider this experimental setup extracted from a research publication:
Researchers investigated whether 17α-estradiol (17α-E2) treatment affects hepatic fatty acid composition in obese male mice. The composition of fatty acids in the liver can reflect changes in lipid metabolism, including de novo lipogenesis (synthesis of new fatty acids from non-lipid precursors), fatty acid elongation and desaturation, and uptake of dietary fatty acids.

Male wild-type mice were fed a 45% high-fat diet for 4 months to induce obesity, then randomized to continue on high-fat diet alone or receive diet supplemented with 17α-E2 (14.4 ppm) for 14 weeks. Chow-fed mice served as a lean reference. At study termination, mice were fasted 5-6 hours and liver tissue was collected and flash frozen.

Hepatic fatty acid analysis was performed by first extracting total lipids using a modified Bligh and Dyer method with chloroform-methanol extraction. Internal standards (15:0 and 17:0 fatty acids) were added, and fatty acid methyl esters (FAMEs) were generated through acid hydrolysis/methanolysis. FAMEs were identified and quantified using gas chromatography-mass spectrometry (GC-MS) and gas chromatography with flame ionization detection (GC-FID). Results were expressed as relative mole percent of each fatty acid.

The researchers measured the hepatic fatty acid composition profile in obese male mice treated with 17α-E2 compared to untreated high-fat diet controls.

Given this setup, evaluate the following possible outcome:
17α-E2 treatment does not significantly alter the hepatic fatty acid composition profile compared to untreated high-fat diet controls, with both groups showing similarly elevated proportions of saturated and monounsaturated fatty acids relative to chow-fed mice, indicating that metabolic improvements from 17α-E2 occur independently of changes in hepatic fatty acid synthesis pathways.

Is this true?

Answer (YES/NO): NO